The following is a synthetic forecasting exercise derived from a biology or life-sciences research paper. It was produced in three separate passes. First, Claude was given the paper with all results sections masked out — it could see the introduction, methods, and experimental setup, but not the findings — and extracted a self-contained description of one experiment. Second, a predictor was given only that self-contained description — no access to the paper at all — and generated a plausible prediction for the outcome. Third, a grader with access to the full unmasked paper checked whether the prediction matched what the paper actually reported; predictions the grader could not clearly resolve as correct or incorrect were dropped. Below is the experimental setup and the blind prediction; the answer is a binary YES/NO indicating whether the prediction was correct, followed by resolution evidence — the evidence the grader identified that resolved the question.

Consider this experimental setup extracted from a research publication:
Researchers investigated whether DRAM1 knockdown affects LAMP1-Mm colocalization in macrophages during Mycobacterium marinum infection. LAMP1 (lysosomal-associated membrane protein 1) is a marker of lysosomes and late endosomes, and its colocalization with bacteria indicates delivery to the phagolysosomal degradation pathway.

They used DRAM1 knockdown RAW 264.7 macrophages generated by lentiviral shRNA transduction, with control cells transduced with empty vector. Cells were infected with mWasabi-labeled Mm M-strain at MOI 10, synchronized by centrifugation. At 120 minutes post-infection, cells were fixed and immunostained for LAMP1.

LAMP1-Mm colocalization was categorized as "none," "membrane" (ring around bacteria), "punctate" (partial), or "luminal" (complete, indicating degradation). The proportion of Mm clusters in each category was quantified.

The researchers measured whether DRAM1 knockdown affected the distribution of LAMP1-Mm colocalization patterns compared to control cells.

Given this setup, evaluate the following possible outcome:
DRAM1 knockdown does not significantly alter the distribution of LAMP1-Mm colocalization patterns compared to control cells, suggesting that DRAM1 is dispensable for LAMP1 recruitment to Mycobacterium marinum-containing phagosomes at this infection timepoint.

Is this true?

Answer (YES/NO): NO